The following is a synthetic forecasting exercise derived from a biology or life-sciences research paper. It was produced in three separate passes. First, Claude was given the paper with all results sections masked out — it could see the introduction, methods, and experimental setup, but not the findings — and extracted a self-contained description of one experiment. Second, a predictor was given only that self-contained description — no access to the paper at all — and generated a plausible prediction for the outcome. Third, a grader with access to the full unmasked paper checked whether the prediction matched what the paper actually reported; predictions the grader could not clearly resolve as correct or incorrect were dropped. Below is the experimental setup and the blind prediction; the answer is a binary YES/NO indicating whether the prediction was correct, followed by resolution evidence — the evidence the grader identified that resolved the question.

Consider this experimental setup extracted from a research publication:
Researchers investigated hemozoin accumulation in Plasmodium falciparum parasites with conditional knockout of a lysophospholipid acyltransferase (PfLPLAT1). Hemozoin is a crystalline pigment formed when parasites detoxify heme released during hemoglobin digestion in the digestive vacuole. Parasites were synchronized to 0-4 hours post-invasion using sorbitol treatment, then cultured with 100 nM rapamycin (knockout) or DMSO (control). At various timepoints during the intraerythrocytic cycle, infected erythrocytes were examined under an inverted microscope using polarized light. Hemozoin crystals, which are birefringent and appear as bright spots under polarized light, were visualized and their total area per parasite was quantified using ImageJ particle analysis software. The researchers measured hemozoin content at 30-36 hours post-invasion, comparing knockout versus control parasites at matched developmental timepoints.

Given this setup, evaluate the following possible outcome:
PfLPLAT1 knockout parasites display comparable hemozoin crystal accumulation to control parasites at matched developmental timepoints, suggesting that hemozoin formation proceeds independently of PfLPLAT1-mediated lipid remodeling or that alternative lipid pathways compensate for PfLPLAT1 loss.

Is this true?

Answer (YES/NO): NO